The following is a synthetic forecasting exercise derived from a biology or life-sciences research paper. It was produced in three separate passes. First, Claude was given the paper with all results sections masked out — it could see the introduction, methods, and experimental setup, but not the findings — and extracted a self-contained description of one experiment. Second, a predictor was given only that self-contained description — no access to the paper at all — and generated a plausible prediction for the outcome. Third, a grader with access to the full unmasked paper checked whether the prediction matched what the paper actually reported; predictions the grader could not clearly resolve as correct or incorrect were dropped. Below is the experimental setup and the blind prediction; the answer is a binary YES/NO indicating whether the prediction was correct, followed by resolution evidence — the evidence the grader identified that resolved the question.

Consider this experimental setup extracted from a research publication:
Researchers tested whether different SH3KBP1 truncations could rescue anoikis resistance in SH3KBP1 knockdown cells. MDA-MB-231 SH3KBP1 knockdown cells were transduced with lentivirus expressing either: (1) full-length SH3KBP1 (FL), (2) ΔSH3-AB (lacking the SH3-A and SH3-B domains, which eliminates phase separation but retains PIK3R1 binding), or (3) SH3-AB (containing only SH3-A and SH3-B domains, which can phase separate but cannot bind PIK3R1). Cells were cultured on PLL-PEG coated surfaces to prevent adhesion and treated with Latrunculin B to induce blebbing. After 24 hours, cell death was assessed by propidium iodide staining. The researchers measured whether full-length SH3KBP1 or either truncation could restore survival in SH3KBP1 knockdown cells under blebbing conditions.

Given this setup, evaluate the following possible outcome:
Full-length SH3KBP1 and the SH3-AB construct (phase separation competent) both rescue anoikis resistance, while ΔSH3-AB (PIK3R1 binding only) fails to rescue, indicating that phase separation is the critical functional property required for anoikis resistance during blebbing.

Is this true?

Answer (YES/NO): NO